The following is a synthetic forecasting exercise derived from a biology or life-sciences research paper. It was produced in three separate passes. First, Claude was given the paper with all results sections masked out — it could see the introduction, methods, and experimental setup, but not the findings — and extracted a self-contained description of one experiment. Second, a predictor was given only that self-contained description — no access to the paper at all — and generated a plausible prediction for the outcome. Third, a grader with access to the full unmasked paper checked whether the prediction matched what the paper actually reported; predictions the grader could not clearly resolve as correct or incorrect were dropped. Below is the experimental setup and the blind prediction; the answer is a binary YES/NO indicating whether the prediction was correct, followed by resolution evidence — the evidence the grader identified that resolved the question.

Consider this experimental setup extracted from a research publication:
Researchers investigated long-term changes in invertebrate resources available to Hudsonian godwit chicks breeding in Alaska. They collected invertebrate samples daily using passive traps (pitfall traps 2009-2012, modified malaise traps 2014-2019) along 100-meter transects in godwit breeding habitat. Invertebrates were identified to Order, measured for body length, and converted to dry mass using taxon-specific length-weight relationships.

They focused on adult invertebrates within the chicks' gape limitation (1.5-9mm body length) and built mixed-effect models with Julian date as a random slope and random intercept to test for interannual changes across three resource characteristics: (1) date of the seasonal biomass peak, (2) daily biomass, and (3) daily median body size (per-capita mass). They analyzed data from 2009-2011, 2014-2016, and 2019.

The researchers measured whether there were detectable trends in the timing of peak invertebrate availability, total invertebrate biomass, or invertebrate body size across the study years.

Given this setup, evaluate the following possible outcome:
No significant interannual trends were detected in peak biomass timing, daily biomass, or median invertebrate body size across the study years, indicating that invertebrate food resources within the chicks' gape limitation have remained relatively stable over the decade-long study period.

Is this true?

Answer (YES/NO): NO